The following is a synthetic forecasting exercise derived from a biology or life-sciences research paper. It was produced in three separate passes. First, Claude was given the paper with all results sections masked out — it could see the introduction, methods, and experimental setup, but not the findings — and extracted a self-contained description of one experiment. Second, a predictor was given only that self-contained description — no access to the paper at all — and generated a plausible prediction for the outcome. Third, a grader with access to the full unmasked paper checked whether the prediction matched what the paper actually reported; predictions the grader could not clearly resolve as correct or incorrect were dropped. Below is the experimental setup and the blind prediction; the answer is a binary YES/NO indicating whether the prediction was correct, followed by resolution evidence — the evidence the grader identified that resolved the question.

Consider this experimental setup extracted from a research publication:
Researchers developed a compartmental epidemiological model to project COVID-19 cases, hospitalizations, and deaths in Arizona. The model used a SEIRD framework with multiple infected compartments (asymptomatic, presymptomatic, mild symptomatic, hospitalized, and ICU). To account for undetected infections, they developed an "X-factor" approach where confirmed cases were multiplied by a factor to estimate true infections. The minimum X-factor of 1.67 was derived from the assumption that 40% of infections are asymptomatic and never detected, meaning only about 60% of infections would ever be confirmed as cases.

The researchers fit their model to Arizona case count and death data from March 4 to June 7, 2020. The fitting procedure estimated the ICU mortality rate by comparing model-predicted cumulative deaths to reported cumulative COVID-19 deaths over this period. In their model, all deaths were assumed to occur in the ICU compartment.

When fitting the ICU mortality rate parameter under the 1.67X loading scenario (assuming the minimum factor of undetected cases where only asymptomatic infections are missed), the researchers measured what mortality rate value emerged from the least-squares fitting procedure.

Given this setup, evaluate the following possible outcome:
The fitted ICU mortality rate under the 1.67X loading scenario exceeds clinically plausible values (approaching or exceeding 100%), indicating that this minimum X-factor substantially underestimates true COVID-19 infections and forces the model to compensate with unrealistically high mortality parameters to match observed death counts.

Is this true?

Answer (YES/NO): YES